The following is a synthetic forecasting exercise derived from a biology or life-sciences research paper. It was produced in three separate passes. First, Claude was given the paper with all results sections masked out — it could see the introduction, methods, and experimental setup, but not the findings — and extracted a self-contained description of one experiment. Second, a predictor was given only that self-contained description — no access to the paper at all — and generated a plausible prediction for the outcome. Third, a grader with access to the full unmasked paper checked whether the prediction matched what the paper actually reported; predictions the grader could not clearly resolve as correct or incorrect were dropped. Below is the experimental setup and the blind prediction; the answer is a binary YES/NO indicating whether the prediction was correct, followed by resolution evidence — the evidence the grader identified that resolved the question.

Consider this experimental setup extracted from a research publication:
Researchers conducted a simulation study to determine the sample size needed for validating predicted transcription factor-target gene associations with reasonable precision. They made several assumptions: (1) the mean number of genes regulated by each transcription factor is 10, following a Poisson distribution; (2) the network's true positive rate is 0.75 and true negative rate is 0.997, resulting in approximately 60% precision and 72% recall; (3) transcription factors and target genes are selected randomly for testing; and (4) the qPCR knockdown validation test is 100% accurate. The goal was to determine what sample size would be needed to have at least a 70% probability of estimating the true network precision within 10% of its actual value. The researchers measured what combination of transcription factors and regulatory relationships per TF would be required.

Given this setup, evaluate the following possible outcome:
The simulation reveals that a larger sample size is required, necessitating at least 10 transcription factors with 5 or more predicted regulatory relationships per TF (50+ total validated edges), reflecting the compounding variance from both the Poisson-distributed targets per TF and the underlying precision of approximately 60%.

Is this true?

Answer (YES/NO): NO